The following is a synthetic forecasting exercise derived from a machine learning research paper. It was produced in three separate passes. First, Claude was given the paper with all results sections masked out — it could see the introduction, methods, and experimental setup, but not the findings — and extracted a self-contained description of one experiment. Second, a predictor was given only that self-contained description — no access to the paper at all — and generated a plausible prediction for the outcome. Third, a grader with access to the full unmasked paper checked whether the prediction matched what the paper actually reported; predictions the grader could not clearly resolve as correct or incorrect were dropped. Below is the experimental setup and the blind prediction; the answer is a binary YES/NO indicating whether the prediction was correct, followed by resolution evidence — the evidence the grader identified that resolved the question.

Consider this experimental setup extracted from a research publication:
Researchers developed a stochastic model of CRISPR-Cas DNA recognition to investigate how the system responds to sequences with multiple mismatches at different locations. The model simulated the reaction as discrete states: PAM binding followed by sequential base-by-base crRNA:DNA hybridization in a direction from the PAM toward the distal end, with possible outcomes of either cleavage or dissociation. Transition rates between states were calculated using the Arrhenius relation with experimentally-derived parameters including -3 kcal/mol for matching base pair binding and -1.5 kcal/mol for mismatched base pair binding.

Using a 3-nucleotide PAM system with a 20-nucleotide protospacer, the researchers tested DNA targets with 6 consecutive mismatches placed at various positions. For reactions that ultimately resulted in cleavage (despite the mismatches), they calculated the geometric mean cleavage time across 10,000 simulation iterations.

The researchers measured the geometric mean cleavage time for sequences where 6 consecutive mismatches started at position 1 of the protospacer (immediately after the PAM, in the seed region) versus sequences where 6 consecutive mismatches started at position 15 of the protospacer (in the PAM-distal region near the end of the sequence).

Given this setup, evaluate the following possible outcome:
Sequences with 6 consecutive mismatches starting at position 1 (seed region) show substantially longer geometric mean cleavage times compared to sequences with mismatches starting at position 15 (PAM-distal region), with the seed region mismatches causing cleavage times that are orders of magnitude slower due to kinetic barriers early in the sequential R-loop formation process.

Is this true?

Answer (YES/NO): NO